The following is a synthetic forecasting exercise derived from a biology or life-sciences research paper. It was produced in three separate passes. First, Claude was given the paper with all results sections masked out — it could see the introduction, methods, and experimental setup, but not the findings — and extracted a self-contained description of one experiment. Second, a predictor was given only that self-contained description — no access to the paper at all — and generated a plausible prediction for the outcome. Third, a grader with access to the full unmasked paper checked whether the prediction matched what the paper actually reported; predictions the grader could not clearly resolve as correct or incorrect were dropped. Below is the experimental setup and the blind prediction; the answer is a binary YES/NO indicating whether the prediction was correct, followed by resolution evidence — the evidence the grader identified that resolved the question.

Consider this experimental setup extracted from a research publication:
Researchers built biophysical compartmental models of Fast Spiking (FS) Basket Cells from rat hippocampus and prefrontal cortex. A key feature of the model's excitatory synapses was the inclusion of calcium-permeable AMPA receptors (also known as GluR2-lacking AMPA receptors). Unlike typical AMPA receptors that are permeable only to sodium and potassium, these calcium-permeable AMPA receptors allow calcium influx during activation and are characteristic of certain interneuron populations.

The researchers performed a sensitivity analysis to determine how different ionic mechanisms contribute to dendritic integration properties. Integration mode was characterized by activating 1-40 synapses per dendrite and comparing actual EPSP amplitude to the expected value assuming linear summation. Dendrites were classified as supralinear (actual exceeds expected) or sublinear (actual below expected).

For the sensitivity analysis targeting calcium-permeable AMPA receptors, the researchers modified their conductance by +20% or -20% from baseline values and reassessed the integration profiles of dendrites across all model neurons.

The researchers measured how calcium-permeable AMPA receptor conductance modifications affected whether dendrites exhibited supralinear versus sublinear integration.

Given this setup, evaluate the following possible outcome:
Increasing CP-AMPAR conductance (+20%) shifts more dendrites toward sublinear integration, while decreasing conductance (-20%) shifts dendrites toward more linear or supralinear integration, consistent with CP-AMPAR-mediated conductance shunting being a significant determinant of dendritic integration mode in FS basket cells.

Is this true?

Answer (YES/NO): NO